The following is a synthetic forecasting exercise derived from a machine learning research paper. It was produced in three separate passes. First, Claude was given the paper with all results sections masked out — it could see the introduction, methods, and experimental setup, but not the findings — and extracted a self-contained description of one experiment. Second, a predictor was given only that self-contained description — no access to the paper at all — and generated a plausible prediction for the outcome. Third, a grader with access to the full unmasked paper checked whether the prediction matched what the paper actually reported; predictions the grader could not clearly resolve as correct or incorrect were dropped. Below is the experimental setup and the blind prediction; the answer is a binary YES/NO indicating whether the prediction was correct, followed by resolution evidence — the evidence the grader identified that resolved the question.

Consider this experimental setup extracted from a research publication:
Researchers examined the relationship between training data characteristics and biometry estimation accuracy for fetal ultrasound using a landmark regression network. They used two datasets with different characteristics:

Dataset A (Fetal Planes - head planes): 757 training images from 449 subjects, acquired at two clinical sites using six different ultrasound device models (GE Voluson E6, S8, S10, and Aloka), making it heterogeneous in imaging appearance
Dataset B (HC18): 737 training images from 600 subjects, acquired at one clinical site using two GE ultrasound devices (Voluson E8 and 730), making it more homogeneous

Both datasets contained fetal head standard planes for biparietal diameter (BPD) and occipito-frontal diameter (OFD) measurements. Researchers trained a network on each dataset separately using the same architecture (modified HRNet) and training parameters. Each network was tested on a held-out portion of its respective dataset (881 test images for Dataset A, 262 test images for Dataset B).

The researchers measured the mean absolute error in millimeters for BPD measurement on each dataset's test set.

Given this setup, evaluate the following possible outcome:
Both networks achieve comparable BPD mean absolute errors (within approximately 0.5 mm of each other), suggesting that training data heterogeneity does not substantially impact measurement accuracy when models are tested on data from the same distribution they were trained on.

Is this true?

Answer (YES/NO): YES